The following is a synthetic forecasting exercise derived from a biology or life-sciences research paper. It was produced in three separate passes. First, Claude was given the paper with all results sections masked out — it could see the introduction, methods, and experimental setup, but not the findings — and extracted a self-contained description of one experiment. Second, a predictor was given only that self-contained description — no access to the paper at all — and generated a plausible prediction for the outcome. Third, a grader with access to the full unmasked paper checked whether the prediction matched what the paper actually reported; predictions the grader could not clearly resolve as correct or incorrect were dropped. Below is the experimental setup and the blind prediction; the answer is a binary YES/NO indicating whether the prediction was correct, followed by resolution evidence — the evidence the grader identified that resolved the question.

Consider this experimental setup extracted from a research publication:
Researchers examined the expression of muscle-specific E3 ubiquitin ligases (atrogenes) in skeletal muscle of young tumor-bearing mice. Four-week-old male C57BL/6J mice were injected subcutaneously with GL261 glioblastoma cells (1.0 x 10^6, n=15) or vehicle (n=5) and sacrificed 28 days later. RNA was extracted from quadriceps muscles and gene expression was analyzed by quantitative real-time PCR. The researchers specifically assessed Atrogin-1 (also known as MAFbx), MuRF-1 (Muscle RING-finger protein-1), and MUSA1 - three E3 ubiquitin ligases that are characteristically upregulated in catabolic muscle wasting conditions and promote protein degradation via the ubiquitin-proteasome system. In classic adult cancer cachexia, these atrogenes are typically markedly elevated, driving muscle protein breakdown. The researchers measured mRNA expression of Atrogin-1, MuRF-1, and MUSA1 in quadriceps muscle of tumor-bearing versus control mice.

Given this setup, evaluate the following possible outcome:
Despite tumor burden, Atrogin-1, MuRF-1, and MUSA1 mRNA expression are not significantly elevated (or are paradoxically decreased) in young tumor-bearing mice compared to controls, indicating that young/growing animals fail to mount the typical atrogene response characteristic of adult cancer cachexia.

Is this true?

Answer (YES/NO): YES